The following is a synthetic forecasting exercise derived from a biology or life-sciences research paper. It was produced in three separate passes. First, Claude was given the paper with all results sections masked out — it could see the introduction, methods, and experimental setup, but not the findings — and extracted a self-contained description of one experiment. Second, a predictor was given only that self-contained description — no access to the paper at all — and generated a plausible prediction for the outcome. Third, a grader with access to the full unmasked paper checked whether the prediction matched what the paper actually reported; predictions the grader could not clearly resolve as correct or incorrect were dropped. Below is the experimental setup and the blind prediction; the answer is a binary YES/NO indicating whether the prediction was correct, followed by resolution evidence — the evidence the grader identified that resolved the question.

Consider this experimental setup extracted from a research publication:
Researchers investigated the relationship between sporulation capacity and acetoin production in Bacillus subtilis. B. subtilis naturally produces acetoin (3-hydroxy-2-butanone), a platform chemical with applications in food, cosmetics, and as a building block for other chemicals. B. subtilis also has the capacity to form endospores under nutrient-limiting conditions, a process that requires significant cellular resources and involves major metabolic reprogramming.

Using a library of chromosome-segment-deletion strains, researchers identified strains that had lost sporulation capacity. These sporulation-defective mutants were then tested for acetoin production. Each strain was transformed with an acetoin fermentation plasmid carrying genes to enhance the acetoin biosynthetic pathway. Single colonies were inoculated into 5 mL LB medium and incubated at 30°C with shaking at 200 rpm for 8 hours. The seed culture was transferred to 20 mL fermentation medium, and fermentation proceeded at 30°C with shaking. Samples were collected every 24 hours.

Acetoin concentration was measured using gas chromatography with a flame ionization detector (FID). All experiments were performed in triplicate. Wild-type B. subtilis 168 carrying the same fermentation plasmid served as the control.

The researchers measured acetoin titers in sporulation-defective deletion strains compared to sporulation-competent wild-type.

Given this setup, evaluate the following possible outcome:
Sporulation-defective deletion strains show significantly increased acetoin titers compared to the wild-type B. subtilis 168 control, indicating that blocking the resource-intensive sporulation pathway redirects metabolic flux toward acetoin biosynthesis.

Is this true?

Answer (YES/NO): YES